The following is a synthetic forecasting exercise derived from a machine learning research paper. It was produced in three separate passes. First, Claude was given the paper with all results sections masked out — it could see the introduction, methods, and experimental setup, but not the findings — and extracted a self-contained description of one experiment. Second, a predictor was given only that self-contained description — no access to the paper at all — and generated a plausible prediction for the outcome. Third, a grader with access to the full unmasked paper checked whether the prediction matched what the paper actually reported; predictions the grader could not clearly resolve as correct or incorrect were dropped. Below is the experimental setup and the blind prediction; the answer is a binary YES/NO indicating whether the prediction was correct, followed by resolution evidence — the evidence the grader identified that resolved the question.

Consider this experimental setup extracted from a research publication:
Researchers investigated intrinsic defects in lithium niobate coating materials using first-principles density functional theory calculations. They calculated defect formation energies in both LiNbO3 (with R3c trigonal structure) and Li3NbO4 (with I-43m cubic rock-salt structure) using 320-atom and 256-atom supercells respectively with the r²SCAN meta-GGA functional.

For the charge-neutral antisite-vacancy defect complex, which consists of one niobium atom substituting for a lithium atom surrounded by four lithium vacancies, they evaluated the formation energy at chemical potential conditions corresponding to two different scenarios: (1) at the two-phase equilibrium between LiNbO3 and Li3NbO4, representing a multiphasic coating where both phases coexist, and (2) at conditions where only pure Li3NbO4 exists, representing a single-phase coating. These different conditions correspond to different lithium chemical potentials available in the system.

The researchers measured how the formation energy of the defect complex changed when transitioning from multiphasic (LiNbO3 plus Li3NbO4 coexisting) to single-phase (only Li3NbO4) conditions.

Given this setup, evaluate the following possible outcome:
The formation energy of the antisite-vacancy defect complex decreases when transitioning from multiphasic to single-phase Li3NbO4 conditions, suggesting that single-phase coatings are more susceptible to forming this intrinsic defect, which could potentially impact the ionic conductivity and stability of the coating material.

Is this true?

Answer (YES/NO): NO